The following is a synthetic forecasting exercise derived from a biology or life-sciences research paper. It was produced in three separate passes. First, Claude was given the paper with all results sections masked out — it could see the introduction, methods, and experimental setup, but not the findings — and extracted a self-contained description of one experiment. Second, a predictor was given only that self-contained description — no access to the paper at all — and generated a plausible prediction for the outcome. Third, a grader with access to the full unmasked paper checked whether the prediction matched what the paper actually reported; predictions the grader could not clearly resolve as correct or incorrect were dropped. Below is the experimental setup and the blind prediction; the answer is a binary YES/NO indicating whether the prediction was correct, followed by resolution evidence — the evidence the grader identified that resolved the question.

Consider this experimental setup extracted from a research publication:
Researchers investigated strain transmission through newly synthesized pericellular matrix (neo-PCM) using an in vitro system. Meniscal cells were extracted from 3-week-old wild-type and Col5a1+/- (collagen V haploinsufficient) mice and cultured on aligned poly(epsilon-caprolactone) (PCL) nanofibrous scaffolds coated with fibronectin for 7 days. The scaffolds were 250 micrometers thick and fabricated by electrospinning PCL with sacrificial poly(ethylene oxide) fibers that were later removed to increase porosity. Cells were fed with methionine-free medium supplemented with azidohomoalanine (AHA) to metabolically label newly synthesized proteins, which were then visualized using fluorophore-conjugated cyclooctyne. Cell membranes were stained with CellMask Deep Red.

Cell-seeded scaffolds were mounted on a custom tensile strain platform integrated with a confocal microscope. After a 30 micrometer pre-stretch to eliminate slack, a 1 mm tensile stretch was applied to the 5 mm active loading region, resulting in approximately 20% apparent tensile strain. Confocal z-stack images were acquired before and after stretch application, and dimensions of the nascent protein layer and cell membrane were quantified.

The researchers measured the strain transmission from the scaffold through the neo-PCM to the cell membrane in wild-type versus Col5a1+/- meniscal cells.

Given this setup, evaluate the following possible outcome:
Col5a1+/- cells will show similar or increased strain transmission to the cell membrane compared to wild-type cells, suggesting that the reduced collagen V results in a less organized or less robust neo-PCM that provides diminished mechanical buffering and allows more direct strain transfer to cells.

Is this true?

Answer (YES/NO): YES